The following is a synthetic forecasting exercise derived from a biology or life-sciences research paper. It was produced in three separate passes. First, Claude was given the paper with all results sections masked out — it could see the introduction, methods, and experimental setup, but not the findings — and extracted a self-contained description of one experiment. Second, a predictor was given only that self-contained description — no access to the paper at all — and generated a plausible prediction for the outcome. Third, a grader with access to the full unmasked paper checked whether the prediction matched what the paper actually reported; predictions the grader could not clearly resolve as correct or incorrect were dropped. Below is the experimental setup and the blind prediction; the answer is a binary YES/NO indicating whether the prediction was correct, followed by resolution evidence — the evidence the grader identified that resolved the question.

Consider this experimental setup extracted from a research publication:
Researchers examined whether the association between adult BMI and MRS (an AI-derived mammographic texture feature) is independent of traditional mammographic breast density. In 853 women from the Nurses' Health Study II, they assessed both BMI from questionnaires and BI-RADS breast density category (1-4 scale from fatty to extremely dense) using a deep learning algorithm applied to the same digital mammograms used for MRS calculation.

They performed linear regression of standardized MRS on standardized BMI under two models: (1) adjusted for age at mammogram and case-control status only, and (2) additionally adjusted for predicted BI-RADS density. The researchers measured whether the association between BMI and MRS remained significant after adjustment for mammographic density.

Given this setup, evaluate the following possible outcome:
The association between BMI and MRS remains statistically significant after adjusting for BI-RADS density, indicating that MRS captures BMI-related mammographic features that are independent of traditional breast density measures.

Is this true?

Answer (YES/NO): NO